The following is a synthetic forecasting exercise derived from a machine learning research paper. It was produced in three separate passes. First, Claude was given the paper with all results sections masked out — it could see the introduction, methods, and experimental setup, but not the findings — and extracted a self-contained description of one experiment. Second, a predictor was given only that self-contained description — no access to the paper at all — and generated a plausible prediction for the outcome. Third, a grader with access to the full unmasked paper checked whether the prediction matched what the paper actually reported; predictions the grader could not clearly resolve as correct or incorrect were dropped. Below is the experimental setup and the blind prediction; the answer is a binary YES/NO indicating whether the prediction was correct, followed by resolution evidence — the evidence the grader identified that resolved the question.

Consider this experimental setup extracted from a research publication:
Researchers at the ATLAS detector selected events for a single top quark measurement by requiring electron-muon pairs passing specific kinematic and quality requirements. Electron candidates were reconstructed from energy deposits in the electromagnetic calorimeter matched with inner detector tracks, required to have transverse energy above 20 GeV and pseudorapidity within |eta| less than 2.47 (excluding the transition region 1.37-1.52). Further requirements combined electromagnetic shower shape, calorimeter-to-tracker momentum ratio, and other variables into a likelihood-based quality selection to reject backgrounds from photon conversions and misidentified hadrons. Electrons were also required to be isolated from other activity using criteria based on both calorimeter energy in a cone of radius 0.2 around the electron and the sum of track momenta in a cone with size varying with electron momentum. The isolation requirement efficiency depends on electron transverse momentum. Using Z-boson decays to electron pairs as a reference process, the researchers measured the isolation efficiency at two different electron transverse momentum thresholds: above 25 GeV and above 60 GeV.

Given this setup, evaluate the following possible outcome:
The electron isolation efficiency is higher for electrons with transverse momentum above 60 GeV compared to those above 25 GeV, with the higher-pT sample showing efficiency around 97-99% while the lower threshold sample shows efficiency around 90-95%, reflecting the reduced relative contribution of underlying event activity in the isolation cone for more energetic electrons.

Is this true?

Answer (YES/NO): YES